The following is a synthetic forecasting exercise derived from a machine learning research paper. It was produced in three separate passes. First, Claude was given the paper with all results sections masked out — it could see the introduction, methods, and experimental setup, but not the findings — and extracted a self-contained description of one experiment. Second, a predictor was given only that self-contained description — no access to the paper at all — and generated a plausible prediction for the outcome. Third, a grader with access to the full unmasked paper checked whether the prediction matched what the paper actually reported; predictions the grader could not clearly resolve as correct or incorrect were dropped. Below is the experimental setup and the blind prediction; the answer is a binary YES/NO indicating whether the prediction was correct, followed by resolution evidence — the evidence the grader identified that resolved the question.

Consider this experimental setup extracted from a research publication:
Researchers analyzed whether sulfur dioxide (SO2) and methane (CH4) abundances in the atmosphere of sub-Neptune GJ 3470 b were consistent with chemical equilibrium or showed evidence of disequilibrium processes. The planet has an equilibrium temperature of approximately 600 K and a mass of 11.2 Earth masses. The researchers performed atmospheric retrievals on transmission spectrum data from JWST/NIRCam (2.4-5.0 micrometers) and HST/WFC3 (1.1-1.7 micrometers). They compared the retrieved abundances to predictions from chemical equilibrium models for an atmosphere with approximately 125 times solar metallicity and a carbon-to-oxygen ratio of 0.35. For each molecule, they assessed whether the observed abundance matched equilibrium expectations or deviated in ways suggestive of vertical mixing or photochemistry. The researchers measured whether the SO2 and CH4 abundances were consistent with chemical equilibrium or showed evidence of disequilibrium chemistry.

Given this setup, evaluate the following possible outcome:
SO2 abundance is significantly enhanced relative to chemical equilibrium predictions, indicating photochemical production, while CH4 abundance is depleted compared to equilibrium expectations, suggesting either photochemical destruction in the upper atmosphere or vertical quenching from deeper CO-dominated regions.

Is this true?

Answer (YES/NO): NO